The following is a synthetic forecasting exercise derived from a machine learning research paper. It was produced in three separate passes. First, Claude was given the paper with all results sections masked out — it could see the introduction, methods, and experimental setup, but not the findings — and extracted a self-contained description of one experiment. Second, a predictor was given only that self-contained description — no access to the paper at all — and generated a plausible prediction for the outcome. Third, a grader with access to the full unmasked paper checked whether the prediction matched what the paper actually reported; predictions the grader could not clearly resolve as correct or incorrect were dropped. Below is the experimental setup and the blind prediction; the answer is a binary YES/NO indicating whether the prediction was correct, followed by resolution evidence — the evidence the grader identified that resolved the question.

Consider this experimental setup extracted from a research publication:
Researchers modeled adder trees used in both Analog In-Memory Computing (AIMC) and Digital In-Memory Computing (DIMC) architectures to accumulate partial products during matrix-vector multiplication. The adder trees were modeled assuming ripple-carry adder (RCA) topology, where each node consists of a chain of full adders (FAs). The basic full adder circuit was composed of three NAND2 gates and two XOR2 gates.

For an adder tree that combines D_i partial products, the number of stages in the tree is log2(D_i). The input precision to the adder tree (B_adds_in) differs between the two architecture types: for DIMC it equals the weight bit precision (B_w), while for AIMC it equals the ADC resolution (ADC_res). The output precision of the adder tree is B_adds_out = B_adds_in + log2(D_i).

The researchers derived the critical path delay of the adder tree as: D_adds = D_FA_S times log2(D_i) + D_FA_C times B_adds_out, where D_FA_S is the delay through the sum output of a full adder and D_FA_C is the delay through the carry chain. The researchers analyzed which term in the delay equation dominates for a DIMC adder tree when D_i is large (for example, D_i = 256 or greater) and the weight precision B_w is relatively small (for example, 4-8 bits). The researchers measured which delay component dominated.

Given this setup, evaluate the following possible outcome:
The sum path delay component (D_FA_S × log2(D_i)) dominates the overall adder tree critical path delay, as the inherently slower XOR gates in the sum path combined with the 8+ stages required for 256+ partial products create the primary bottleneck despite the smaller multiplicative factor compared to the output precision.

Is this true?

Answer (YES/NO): NO